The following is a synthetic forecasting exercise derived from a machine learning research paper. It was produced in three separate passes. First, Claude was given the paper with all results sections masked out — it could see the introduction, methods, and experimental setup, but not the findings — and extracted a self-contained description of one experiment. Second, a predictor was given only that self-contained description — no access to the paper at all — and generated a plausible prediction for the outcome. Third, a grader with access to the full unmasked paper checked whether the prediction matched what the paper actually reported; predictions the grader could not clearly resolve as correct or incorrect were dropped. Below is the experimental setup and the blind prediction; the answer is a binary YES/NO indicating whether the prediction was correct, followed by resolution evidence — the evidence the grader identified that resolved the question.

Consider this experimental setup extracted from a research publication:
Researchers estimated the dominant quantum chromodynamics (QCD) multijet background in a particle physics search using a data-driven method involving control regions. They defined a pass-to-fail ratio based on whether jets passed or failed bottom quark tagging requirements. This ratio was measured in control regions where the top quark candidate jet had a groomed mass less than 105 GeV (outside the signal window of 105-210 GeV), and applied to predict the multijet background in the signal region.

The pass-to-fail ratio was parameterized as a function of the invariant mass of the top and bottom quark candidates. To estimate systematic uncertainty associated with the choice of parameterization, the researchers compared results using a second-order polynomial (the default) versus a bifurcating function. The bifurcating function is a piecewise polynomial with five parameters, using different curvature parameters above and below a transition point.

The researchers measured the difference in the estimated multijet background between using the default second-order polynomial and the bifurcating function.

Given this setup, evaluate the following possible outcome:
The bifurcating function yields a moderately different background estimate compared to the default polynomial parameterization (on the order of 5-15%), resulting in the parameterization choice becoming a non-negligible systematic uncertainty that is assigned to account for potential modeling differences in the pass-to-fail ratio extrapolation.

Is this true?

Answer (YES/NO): NO